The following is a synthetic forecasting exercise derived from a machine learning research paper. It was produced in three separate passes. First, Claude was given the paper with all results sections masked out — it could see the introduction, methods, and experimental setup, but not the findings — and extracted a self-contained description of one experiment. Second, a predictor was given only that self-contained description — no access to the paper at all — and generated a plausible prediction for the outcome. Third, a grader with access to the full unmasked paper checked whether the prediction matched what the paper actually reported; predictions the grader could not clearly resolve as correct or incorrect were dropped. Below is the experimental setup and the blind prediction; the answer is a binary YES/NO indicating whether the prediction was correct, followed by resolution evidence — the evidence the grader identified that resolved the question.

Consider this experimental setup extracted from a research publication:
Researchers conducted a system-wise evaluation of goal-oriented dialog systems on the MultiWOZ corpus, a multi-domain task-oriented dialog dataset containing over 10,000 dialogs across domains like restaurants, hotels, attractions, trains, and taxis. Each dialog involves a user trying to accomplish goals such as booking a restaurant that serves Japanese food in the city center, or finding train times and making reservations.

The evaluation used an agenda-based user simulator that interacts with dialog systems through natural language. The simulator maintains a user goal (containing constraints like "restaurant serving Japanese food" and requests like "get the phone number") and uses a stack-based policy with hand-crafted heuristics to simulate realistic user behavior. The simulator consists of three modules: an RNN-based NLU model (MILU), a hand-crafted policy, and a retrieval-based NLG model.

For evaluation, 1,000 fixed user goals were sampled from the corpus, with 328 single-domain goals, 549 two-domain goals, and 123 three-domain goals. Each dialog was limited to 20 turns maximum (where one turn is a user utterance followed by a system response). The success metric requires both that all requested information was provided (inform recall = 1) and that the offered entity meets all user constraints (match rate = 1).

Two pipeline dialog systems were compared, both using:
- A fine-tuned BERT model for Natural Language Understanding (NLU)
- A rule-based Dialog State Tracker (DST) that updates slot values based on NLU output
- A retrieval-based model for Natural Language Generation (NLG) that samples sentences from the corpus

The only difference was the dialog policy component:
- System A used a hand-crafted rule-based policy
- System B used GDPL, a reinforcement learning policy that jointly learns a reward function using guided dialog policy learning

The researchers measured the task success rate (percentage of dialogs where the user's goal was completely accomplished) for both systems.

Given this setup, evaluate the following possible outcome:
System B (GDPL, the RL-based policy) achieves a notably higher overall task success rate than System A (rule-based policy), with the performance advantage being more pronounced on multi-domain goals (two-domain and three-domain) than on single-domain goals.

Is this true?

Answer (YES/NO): NO